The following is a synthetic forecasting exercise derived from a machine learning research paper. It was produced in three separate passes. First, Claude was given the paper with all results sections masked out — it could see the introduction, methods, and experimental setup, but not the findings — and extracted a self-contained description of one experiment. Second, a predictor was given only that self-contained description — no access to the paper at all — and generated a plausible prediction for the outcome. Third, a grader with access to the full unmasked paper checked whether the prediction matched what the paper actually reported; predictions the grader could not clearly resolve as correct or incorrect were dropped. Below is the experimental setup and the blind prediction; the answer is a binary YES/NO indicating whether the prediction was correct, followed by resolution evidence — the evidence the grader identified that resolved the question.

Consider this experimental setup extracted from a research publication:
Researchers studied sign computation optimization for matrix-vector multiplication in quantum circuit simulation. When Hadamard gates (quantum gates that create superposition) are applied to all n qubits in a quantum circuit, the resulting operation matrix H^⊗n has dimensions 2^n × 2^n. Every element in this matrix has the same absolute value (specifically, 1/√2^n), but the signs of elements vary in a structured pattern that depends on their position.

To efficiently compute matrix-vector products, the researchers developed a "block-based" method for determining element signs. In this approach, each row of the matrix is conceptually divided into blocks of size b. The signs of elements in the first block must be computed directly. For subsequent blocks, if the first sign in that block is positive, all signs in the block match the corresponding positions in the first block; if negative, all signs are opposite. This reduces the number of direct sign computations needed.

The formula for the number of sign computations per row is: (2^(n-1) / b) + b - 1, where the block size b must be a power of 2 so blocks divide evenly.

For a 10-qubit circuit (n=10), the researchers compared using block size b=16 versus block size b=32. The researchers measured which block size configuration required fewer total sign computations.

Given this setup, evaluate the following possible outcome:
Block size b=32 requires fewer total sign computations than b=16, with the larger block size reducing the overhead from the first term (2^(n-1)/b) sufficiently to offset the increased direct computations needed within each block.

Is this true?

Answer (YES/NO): NO